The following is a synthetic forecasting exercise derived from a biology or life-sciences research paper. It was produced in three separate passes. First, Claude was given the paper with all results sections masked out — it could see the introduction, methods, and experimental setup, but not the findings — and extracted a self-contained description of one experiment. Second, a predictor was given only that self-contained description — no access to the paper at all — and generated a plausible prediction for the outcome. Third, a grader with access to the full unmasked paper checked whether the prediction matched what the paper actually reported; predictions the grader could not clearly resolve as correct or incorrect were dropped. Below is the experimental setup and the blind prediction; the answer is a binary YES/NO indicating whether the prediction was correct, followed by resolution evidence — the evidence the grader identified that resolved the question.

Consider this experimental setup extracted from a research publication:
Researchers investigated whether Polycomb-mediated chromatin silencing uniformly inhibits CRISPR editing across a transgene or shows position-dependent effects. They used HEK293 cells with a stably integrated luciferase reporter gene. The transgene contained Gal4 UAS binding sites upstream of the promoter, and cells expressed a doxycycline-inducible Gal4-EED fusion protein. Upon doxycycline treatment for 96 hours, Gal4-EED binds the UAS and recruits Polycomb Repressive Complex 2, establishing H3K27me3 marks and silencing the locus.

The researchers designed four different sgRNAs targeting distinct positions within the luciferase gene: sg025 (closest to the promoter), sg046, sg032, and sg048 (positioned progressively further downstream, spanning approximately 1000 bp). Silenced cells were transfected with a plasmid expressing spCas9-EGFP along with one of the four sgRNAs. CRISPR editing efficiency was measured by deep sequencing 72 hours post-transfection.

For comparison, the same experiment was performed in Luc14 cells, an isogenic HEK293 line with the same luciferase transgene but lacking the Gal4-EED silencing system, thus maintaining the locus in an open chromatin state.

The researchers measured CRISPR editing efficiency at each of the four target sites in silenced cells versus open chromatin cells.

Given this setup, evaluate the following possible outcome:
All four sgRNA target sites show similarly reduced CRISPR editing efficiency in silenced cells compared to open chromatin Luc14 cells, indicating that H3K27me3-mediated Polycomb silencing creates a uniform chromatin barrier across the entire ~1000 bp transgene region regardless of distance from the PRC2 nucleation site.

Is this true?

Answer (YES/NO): NO